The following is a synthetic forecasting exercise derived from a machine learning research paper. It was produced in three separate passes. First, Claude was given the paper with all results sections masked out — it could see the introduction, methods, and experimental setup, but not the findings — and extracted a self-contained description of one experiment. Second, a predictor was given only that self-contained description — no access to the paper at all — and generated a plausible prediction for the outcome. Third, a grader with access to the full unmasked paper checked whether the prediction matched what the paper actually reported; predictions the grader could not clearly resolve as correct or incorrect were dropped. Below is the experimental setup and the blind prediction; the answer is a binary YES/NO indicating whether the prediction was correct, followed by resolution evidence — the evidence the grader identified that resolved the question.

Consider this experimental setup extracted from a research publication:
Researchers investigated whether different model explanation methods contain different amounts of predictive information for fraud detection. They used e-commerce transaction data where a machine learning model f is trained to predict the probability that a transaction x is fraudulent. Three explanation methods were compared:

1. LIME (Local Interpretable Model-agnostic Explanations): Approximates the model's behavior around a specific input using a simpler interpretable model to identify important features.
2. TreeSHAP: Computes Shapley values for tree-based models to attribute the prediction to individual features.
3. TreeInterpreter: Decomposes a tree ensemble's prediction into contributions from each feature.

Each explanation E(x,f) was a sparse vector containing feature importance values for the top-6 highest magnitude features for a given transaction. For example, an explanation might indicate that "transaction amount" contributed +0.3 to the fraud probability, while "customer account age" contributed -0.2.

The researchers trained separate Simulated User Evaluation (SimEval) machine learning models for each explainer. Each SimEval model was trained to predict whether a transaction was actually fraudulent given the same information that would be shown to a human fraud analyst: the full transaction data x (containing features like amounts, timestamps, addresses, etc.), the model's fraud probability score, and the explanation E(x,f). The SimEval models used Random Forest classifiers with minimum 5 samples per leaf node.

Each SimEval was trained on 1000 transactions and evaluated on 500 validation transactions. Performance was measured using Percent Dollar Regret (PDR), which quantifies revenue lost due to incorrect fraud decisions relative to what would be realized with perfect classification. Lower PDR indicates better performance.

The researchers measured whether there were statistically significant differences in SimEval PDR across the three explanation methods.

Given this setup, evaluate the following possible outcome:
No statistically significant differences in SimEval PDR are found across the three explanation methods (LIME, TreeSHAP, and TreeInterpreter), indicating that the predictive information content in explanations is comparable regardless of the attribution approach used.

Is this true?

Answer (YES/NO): YES